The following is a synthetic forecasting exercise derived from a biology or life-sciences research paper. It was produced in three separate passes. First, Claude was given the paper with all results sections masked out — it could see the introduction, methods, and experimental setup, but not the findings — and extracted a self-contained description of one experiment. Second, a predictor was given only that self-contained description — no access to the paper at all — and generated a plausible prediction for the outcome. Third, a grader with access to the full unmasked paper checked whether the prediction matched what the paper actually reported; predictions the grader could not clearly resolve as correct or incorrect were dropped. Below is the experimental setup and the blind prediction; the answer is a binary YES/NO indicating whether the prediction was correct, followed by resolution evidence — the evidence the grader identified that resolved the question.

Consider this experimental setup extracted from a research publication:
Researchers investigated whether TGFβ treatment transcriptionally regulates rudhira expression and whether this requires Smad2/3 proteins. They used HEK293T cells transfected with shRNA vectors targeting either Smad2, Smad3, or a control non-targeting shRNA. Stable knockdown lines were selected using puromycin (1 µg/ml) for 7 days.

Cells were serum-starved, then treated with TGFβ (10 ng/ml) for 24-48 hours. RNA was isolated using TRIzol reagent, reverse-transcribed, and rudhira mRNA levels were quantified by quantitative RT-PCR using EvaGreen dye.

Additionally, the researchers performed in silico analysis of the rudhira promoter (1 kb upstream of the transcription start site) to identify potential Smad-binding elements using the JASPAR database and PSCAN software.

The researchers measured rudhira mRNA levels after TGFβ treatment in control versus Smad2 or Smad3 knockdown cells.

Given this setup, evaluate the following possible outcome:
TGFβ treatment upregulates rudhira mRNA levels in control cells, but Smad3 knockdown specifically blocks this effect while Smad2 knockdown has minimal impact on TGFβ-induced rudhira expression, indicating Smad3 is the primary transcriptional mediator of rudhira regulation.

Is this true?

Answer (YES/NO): NO